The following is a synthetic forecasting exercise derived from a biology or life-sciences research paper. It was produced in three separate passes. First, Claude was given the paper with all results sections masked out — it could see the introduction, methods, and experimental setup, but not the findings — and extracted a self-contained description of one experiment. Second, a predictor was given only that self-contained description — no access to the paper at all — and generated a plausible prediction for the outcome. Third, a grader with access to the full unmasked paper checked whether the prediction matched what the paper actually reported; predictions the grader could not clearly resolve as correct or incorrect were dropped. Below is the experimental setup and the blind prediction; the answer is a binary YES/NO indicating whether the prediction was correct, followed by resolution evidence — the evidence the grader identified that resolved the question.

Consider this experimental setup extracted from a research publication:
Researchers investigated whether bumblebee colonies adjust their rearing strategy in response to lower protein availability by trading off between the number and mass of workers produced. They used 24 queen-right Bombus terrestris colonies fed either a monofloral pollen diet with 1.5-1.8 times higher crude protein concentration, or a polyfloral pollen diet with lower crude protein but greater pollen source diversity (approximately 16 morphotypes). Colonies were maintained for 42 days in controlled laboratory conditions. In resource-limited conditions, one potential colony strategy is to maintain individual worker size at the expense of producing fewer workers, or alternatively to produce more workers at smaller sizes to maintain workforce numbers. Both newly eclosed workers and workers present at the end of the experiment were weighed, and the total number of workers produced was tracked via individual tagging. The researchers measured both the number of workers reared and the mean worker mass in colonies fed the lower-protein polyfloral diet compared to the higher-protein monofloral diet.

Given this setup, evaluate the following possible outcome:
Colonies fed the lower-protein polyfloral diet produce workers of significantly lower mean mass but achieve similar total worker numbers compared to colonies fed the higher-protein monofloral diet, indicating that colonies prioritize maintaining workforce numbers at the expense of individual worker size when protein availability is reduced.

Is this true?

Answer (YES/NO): NO